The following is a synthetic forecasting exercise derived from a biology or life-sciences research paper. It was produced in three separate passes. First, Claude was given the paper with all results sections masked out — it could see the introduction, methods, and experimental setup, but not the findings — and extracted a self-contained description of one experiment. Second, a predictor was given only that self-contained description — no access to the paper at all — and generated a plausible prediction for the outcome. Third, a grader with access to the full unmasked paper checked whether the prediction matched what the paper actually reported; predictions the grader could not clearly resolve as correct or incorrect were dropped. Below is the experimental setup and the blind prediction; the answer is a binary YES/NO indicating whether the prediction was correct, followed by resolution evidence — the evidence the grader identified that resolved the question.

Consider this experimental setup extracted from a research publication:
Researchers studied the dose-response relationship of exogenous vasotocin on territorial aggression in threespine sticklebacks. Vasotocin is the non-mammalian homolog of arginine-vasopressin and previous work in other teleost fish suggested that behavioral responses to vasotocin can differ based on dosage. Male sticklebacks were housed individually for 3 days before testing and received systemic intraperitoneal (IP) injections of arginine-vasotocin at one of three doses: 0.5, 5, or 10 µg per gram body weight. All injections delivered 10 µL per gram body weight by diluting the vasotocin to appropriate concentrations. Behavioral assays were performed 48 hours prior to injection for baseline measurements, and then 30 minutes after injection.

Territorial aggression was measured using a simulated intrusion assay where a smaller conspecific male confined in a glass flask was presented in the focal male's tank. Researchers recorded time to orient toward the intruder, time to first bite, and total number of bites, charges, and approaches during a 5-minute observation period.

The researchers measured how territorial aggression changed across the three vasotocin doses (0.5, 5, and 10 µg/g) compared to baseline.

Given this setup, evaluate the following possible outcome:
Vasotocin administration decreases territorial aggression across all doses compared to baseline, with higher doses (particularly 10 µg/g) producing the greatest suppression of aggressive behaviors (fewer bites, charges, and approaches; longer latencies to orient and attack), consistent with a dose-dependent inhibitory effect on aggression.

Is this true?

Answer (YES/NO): NO